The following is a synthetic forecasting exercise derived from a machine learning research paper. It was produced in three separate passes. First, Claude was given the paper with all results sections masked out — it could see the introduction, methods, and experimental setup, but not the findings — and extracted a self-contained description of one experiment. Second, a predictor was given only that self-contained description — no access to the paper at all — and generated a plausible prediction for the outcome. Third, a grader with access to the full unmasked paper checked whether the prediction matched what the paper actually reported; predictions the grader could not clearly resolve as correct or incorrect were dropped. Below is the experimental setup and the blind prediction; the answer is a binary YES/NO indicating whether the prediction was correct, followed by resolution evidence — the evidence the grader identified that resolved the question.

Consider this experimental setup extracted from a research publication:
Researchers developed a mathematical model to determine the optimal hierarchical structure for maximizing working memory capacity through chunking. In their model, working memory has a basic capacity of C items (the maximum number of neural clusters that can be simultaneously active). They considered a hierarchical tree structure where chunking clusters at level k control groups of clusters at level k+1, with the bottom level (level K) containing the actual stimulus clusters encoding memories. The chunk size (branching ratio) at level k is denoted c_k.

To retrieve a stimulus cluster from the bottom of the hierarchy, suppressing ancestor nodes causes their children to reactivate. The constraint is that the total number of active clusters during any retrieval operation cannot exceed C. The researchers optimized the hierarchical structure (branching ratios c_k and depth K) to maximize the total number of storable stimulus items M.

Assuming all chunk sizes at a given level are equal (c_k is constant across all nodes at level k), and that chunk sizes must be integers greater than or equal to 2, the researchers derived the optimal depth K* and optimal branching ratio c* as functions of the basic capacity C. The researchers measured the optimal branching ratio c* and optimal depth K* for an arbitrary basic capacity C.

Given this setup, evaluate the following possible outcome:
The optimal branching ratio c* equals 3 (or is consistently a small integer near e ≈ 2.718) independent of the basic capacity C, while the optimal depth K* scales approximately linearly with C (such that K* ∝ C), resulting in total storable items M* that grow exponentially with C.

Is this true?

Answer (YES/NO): NO